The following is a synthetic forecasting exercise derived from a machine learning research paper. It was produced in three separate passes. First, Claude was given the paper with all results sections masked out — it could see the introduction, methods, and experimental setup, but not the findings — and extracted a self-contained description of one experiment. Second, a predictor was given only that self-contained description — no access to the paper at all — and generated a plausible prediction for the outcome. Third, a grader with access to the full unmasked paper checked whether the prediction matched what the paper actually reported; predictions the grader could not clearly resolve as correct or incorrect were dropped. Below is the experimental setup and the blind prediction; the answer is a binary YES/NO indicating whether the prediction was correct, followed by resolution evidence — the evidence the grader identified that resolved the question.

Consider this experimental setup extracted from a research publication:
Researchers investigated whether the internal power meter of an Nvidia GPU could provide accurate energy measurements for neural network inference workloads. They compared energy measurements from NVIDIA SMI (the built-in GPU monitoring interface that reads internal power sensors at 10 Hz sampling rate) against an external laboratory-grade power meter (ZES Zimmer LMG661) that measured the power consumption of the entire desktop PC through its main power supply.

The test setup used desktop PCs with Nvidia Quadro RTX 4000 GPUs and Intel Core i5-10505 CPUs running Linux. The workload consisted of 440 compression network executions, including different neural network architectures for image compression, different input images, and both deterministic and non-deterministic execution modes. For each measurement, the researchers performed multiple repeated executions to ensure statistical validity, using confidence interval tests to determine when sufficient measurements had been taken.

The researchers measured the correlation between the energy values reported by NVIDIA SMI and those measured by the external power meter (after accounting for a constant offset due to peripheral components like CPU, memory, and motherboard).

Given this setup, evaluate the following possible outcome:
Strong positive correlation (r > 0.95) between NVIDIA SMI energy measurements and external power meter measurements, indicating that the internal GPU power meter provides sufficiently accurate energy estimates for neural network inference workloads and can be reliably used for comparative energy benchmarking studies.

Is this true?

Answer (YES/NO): YES